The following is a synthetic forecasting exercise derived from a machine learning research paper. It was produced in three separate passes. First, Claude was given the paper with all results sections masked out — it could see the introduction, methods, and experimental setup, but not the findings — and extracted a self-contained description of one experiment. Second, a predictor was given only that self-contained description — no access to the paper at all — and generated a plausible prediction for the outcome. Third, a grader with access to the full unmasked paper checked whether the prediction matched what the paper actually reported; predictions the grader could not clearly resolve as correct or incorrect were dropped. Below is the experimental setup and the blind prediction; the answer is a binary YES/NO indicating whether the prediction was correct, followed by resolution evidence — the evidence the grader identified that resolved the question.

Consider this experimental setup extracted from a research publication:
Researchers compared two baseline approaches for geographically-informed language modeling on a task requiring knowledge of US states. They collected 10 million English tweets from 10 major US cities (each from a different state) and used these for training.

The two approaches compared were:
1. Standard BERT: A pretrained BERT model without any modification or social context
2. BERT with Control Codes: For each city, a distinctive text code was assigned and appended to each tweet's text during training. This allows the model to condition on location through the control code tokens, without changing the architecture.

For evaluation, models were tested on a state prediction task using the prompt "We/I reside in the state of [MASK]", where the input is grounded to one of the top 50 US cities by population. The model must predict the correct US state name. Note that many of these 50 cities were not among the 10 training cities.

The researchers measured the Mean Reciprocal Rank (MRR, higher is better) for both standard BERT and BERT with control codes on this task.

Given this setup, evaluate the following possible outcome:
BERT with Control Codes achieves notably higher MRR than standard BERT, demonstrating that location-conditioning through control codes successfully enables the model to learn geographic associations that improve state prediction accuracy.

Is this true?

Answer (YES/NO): YES